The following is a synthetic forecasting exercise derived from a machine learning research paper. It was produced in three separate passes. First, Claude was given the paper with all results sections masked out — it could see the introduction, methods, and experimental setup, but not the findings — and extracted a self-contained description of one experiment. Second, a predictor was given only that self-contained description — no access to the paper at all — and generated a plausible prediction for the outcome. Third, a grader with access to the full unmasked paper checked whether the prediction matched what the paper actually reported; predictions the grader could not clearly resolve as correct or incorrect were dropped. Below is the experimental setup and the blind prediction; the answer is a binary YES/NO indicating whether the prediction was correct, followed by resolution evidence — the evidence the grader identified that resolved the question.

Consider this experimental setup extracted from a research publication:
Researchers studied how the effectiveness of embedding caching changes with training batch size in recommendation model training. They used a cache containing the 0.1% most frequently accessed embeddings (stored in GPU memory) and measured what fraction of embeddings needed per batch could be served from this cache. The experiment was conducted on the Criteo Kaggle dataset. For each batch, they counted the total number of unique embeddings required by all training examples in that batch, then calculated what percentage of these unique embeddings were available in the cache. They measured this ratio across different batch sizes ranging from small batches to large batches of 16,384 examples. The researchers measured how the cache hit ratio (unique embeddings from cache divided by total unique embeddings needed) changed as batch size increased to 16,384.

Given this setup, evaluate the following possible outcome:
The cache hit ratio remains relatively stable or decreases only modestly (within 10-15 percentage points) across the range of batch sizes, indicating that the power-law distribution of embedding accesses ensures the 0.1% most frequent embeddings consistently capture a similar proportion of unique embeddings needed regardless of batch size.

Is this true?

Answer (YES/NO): NO